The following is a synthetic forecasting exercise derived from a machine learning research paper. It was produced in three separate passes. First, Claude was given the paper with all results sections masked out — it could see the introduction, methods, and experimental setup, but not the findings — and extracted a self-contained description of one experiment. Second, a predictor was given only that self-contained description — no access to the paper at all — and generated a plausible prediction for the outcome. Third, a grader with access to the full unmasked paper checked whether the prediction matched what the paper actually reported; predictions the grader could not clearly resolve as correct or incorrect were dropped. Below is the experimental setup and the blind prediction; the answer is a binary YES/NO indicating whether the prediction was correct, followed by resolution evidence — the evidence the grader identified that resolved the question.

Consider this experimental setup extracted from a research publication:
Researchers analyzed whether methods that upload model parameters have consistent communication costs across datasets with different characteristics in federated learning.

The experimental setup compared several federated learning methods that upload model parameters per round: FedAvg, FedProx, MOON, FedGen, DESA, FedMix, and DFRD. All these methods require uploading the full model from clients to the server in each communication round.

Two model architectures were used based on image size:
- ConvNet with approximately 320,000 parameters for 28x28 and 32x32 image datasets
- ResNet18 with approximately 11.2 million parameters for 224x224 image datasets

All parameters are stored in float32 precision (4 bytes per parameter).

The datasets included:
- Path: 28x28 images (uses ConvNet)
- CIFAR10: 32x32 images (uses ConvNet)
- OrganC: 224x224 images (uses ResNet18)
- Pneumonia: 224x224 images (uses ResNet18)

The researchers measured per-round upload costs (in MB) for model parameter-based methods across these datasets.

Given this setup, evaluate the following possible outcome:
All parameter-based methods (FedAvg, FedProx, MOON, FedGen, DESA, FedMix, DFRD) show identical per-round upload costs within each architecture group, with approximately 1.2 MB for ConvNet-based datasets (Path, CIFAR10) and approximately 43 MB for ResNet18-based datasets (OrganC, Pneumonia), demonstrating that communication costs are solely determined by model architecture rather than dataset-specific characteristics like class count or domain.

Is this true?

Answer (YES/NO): NO